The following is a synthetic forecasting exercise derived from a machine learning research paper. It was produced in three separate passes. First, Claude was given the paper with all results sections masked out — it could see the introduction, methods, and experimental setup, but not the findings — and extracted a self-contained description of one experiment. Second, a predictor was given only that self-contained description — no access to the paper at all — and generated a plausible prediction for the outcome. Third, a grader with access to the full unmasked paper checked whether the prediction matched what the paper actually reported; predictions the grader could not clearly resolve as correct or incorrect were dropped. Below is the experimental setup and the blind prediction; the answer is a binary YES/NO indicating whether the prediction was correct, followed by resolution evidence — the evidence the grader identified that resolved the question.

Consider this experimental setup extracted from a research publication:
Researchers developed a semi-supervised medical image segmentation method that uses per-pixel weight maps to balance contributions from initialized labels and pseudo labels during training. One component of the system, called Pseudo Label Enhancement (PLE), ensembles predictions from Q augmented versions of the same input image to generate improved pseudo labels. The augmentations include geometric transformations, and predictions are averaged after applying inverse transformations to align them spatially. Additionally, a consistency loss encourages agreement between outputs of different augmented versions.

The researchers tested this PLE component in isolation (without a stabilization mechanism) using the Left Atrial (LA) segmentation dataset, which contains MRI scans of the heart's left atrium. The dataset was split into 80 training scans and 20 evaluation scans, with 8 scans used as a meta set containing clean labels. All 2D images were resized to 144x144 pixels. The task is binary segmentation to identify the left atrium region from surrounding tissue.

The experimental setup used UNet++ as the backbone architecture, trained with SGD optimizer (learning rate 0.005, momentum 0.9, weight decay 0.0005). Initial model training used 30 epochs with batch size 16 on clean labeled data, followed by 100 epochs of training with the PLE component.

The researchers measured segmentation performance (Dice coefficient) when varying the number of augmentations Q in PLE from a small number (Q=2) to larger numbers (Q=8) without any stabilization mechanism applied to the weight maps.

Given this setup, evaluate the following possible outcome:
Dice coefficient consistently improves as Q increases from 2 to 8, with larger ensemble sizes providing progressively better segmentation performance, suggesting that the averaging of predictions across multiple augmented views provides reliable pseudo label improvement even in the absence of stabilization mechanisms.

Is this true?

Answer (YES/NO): NO